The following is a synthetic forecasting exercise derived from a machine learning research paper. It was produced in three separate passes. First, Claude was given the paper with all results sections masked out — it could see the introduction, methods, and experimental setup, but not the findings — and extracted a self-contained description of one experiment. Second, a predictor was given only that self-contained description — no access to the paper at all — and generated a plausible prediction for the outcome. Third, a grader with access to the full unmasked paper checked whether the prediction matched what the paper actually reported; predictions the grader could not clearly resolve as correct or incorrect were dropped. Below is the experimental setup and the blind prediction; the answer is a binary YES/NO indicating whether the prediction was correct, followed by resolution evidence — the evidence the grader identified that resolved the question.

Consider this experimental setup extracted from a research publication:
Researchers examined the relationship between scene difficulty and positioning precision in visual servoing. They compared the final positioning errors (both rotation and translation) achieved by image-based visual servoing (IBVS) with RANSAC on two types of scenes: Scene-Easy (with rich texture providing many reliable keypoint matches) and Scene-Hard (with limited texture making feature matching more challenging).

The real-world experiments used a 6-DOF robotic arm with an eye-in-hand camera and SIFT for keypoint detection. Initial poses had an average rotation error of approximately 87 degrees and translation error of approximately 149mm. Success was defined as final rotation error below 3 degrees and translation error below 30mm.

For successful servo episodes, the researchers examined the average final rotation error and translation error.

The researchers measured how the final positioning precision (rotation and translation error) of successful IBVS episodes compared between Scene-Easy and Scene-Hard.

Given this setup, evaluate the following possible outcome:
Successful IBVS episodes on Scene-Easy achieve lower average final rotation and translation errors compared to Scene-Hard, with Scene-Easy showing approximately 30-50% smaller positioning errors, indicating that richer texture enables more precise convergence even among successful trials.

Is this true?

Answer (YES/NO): NO